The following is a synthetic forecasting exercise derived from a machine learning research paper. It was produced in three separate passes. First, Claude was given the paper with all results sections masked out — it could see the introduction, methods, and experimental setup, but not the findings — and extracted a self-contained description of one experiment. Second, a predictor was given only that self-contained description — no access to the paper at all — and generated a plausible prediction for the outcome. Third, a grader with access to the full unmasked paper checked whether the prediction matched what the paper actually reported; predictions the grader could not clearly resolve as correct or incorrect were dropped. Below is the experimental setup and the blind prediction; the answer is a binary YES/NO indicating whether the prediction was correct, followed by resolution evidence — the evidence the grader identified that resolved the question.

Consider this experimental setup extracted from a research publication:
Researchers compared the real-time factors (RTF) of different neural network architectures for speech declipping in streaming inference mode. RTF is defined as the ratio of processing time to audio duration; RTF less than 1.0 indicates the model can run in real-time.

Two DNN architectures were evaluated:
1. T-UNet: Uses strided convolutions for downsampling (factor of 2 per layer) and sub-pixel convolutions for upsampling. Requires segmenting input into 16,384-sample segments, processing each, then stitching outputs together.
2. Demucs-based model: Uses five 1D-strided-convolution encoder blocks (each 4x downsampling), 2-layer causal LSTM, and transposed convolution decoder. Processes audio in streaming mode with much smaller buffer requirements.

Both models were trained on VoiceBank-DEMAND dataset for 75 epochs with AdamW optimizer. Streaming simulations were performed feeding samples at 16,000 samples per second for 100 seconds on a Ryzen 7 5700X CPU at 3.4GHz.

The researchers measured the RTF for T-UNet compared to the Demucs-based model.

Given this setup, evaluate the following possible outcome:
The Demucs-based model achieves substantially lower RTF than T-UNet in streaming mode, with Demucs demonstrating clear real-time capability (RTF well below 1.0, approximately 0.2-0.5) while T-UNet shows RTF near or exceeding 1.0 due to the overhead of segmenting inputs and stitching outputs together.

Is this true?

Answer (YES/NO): NO